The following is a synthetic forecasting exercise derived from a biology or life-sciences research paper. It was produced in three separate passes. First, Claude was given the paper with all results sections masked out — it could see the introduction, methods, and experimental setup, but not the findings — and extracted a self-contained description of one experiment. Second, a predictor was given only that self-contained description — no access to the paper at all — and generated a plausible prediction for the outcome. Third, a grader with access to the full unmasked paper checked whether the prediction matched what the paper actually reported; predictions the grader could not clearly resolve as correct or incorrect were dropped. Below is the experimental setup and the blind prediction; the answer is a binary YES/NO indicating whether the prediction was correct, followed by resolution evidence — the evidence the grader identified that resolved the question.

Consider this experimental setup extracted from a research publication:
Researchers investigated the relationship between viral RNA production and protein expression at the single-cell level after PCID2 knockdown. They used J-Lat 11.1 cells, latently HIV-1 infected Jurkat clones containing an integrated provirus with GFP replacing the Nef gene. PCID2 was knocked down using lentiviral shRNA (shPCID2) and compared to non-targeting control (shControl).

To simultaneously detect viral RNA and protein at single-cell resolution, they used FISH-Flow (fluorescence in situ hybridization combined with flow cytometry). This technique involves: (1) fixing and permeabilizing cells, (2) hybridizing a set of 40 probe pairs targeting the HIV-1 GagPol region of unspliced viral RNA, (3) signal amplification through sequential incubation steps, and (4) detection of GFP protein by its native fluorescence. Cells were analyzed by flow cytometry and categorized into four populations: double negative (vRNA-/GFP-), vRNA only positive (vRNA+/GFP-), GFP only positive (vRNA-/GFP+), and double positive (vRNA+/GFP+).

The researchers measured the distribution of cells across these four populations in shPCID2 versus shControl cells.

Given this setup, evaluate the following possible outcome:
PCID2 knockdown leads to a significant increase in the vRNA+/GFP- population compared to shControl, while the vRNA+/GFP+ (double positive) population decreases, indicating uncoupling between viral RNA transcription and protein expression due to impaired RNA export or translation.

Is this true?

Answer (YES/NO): NO